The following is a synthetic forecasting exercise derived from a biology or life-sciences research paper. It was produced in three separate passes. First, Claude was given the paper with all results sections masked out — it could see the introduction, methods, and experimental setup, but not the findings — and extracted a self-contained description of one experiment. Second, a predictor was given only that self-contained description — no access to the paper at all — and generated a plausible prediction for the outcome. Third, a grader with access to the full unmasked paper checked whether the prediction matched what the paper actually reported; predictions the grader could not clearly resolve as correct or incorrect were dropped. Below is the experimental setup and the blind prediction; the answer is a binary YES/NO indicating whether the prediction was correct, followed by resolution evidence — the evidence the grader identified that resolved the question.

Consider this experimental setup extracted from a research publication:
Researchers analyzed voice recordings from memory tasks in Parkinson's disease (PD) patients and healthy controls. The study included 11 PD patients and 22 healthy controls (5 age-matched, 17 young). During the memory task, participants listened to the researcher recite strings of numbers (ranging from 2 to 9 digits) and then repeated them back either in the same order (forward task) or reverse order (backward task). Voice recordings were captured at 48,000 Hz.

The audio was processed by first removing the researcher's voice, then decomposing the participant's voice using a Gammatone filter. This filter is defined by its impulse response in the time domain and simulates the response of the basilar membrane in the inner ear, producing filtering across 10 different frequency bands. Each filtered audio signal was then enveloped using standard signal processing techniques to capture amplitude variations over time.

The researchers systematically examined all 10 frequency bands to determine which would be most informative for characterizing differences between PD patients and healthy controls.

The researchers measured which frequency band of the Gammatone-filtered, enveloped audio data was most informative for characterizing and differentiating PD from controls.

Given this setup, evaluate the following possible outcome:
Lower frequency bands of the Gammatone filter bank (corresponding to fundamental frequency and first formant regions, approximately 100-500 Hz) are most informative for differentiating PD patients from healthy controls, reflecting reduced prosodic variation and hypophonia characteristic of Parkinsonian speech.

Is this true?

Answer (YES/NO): NO